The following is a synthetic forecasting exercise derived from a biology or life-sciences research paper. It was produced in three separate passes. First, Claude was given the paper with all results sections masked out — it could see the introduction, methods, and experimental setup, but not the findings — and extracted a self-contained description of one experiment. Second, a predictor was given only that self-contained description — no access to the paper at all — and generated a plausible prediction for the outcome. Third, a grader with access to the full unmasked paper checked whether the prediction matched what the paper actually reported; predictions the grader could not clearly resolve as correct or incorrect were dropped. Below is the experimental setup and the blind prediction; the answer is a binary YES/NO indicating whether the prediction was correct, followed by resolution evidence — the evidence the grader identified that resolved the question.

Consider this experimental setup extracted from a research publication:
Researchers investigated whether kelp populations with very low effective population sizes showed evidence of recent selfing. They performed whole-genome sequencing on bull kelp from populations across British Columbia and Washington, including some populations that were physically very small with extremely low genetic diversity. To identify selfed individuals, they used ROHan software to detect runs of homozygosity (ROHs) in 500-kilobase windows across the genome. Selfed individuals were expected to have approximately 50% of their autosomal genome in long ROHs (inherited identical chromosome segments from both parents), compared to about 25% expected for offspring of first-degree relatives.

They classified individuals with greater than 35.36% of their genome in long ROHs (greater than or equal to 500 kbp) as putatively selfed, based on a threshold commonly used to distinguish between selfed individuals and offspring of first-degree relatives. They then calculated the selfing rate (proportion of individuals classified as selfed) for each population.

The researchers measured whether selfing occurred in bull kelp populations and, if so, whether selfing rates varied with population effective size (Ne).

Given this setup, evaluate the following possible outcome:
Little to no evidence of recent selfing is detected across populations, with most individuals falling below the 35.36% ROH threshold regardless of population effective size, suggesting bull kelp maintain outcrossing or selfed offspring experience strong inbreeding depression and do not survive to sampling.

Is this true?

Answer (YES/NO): NO